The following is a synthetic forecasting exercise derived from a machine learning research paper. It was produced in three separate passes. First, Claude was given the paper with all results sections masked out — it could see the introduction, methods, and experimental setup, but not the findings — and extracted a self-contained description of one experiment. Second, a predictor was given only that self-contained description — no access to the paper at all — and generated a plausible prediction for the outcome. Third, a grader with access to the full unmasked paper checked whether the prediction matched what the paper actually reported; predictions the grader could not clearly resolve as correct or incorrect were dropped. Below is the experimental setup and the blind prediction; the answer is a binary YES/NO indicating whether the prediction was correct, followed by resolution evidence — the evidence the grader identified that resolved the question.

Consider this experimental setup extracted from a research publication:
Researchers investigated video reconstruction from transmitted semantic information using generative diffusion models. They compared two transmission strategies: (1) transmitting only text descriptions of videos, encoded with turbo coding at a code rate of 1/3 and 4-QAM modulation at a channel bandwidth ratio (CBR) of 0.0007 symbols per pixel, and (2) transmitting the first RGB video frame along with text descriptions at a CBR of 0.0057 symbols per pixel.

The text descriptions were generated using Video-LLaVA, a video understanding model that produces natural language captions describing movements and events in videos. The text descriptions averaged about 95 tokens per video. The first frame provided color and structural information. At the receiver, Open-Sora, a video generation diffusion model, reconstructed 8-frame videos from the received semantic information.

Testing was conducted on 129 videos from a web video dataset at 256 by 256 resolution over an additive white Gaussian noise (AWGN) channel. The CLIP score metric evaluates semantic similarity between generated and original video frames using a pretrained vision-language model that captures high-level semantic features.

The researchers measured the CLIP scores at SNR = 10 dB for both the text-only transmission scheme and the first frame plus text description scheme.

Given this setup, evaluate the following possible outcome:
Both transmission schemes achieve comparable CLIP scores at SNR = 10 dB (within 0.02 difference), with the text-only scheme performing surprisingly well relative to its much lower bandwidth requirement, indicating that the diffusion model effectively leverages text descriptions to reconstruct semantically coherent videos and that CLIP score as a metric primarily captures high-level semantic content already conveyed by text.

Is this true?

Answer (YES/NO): NO